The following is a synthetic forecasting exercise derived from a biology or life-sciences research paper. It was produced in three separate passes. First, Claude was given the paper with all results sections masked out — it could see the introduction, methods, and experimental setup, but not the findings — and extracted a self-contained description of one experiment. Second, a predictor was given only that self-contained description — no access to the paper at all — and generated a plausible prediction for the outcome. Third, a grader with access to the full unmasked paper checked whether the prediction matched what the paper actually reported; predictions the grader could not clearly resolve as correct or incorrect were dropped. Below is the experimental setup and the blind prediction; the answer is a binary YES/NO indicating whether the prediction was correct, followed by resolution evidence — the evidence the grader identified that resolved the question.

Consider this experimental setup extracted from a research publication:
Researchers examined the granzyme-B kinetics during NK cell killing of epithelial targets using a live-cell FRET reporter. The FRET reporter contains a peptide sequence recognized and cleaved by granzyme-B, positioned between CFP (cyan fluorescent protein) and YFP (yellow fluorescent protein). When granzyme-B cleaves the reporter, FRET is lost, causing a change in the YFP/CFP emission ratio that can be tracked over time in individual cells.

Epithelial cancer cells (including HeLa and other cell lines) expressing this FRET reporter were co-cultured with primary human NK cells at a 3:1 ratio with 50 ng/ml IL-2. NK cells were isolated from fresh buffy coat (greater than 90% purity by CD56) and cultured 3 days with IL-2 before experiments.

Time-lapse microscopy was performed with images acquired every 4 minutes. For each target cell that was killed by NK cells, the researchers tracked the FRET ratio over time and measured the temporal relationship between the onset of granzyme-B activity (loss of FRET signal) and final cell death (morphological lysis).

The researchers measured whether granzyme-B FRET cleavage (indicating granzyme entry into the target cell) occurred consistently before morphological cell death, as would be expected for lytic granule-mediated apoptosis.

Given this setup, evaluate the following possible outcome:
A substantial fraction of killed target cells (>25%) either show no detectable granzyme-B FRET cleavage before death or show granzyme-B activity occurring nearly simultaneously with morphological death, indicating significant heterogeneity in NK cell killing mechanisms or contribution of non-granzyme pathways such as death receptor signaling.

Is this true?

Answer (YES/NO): YES